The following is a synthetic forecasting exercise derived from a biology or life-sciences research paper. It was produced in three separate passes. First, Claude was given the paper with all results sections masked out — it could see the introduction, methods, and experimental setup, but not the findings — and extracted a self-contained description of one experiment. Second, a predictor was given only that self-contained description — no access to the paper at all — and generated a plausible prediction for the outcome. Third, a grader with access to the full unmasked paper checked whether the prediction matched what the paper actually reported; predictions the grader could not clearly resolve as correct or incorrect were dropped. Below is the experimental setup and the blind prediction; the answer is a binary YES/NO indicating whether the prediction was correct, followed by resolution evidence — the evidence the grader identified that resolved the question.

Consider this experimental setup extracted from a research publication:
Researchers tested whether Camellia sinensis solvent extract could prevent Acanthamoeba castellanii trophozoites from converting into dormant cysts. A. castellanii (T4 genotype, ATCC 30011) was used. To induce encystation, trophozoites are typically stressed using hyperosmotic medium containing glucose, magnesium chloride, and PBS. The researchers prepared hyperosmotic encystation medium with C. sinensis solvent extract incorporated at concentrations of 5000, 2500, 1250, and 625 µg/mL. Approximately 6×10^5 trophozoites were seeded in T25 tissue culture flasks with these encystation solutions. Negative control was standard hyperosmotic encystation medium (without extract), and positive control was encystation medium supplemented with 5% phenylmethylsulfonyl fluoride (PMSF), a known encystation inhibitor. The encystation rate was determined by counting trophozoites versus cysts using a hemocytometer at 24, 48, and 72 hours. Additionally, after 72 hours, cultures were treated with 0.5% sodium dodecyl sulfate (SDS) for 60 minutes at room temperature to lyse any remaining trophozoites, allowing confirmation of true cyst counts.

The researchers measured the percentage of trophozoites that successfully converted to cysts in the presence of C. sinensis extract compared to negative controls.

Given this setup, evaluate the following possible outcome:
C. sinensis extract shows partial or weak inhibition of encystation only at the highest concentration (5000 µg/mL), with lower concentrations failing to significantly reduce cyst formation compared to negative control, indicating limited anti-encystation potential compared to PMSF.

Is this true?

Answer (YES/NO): NO